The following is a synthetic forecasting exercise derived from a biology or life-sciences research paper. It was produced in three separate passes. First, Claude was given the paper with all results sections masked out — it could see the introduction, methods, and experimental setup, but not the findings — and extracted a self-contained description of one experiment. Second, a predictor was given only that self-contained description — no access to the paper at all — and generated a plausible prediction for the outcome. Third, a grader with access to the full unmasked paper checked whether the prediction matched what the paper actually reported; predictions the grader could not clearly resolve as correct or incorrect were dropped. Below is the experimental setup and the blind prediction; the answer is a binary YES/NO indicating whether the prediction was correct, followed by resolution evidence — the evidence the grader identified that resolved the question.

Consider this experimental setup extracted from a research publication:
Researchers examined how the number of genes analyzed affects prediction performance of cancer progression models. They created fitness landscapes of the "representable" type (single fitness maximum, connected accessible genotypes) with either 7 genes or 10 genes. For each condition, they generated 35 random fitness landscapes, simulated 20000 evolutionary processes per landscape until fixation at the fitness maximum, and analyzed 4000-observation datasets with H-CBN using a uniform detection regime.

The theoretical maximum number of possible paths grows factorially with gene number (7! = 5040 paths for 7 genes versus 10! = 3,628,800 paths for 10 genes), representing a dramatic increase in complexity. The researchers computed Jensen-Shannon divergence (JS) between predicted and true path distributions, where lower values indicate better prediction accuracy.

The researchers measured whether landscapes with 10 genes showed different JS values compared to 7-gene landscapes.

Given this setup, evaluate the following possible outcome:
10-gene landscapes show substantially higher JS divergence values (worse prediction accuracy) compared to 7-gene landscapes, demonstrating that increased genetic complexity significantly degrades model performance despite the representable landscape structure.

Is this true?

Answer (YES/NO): YES